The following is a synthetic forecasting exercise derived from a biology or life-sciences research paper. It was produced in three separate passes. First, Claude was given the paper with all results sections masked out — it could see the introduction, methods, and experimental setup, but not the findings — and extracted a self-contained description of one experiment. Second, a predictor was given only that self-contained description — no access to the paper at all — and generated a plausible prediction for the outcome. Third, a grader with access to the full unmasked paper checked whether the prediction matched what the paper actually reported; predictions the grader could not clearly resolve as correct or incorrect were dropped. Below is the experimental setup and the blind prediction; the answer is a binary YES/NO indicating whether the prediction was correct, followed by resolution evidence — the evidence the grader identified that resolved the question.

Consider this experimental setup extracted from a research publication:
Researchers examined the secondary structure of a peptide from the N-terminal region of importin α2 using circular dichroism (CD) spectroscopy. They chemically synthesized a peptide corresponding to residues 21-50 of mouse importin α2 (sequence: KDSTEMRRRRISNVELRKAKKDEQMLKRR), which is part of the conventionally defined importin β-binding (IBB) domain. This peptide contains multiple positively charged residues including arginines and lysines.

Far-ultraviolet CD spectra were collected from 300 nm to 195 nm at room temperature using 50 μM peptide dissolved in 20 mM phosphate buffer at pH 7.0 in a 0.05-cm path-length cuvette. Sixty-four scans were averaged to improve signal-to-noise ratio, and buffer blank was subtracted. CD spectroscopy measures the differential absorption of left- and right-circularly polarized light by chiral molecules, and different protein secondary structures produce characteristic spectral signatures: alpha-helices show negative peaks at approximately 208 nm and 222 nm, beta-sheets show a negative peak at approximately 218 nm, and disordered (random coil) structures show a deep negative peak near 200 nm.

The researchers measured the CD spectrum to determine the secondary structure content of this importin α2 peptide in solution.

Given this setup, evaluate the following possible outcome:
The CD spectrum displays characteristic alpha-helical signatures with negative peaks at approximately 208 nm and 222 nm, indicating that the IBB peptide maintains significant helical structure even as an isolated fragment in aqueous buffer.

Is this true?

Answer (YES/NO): YES